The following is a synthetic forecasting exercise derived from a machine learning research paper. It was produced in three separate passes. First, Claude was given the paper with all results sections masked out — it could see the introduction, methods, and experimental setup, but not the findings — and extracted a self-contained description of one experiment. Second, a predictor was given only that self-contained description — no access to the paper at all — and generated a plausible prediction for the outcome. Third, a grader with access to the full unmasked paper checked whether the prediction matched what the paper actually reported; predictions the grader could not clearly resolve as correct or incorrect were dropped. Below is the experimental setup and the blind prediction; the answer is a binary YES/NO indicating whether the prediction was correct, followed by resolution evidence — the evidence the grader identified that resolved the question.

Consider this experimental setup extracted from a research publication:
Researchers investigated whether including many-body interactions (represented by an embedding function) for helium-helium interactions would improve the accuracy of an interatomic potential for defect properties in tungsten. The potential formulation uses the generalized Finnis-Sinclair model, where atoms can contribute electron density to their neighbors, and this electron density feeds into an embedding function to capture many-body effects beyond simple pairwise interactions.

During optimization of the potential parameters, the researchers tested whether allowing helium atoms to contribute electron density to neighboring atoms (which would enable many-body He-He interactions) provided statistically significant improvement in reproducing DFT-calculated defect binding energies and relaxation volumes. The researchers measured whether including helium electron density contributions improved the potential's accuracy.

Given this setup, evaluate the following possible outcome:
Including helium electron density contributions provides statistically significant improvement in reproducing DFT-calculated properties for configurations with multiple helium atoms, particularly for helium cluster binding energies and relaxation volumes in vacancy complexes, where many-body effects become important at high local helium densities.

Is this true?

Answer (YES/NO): NO